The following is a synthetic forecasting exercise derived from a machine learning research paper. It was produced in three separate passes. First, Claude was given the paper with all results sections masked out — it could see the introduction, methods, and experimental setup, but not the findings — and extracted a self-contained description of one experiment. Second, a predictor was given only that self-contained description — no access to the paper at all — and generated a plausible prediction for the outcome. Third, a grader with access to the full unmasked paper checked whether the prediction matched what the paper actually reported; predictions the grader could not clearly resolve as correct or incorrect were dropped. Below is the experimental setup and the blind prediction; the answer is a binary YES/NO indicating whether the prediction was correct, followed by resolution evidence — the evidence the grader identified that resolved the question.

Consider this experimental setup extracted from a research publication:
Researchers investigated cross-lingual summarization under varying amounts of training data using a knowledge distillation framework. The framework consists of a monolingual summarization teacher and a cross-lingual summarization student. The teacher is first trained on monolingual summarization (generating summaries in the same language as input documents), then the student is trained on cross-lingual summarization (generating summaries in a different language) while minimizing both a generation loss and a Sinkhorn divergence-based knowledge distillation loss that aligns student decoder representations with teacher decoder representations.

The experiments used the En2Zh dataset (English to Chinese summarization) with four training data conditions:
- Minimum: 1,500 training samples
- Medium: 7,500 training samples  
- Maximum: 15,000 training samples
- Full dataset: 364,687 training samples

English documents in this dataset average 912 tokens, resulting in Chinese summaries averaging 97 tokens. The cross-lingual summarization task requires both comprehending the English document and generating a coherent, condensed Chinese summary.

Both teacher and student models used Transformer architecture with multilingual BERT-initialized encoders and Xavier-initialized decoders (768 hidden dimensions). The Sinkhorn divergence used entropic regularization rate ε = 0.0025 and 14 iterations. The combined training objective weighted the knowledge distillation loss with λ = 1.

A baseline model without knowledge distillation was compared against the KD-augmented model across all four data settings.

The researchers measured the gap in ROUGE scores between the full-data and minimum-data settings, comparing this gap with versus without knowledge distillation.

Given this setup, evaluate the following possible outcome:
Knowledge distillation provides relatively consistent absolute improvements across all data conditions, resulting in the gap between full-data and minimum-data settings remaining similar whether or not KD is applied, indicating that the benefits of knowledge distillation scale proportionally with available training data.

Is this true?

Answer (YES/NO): NO